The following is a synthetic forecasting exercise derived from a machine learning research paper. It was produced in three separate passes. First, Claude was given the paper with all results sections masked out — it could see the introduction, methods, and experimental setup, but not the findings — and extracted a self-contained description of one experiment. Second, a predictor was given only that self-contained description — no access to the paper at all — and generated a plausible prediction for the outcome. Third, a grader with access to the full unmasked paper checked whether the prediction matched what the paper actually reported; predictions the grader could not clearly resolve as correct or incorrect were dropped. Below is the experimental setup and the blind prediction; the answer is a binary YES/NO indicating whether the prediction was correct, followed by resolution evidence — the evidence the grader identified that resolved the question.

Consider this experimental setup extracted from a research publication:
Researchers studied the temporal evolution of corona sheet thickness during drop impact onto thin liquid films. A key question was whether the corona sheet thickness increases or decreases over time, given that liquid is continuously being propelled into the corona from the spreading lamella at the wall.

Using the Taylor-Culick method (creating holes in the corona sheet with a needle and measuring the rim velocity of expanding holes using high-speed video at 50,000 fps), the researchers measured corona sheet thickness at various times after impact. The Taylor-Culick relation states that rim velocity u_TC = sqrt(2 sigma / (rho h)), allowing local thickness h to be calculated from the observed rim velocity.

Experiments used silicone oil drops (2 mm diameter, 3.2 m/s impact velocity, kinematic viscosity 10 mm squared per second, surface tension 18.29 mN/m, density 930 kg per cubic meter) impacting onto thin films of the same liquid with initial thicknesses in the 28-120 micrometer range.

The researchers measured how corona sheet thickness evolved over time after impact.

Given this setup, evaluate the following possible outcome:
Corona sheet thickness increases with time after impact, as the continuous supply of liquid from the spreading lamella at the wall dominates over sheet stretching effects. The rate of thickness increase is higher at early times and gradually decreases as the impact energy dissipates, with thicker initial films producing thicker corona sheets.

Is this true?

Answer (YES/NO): NO